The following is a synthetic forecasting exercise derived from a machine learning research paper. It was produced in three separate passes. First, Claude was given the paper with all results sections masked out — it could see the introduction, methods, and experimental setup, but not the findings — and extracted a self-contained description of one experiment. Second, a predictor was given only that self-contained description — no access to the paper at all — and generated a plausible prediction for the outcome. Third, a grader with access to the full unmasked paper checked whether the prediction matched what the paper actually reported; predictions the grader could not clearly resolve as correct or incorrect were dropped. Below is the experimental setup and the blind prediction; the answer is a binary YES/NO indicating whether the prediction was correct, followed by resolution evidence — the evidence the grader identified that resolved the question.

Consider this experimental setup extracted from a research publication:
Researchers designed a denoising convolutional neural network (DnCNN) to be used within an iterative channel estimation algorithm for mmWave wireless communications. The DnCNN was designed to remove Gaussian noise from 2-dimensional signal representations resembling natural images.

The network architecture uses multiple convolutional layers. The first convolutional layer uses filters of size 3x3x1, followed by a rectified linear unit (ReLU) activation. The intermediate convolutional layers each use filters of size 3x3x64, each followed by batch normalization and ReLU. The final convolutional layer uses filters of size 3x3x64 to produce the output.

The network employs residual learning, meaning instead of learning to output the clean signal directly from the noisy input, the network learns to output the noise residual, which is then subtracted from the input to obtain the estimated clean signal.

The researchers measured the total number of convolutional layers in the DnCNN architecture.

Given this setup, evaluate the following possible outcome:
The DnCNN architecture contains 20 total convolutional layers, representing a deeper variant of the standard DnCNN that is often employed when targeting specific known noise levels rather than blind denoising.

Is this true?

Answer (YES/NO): YES